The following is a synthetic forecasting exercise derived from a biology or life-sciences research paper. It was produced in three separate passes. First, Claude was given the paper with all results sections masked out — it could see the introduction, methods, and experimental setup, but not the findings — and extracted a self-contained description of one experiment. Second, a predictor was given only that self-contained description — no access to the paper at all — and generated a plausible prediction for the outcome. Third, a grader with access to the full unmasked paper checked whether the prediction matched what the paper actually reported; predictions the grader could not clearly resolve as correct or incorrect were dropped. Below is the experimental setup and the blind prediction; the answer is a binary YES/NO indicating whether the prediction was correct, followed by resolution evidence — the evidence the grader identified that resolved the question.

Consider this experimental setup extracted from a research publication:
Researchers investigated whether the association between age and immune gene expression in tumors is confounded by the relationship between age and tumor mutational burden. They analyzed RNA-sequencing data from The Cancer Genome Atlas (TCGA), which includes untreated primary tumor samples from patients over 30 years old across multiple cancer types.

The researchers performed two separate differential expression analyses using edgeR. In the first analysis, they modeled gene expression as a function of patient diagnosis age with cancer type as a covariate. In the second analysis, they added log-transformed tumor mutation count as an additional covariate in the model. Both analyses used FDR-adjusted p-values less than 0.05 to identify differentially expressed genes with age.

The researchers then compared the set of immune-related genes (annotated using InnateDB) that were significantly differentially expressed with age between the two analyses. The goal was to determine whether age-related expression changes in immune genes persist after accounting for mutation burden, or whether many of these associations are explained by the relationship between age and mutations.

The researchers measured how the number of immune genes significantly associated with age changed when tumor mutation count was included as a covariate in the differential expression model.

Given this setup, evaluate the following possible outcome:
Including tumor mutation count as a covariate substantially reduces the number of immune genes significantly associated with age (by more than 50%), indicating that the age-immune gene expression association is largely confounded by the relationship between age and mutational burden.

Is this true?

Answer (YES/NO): NO